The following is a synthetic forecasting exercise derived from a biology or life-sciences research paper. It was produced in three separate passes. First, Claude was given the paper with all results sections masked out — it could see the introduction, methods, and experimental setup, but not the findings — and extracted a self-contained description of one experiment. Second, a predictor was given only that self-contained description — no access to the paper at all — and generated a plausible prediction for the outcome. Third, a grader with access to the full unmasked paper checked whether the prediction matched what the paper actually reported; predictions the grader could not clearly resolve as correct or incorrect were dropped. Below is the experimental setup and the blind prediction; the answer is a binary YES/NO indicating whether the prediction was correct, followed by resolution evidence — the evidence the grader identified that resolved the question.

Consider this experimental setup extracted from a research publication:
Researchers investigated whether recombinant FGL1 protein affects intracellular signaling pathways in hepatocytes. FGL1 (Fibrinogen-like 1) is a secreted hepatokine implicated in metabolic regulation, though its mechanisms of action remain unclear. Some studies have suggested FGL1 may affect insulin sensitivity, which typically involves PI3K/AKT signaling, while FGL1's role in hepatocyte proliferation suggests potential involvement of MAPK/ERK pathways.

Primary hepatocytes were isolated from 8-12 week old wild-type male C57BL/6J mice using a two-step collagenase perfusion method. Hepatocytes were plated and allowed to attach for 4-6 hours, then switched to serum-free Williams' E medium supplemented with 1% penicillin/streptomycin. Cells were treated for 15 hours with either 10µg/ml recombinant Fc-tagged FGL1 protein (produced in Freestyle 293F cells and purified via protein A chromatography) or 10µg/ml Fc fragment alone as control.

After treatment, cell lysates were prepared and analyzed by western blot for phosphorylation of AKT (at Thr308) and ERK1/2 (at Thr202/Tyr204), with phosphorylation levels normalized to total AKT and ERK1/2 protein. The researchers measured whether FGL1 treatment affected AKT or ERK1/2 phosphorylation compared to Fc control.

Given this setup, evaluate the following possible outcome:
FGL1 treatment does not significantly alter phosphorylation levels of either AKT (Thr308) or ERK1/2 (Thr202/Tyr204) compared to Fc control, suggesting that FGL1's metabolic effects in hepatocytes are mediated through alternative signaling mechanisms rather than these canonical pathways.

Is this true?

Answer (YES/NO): NO